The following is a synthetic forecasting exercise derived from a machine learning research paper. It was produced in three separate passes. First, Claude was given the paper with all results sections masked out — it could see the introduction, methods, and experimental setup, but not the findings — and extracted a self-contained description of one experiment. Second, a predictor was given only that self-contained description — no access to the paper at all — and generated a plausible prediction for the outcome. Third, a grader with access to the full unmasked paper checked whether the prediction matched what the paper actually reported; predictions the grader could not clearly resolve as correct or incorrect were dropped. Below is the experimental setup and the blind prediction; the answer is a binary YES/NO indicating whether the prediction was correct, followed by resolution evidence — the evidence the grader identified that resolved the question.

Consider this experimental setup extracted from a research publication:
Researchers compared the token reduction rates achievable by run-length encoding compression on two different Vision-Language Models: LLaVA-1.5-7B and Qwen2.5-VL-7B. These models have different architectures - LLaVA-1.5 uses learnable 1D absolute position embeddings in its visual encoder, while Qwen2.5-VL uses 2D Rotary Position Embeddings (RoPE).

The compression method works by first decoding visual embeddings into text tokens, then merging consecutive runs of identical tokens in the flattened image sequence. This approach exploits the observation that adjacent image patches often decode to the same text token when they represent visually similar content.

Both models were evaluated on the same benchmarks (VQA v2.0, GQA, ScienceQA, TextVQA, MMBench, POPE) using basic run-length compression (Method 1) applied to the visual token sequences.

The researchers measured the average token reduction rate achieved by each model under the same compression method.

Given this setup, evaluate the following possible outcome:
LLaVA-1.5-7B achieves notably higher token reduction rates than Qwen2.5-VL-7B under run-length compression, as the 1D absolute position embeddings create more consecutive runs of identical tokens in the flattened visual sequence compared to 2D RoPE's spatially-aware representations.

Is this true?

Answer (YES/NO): YES